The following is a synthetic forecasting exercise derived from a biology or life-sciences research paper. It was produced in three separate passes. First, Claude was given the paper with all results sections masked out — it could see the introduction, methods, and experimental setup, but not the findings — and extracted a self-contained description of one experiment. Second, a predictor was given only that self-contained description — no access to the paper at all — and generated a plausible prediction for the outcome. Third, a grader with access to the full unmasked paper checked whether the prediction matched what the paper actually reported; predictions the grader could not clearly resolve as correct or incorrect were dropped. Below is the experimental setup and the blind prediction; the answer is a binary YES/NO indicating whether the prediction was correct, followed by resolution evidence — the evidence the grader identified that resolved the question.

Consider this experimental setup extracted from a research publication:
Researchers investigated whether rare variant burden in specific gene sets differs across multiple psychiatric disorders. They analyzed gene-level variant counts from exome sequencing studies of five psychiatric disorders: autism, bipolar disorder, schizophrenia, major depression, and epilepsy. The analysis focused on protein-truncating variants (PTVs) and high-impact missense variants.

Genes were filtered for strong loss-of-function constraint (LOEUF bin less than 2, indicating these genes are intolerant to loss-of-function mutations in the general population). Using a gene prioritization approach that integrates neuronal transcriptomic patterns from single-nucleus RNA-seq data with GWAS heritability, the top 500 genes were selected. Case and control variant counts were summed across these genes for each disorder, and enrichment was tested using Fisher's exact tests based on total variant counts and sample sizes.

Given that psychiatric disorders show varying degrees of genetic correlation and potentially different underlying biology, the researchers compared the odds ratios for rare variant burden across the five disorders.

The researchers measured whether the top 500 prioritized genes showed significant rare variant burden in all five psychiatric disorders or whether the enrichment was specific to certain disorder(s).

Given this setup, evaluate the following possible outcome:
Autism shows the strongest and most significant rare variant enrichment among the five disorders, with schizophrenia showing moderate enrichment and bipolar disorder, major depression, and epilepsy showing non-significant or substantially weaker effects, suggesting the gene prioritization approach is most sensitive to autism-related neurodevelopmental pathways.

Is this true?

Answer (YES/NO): NO